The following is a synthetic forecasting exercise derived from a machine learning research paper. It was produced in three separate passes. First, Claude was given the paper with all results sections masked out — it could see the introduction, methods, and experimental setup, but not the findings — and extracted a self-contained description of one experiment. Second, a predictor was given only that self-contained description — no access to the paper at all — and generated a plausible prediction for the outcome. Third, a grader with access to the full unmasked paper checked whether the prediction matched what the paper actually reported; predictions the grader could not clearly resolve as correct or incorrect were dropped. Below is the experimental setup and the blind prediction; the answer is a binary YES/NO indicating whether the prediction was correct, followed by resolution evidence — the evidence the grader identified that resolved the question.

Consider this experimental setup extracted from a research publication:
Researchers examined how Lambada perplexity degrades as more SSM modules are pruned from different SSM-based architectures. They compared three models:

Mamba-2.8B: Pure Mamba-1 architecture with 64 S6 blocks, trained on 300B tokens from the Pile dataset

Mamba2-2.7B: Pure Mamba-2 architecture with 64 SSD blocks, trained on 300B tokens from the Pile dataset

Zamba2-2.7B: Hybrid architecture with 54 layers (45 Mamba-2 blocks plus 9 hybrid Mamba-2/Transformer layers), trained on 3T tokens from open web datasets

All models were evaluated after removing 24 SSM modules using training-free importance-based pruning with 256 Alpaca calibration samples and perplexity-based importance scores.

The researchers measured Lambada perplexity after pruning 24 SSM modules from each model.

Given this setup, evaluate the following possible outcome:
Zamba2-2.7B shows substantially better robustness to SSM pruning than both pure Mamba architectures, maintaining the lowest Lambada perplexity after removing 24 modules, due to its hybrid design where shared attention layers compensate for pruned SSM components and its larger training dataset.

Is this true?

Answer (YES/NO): YES